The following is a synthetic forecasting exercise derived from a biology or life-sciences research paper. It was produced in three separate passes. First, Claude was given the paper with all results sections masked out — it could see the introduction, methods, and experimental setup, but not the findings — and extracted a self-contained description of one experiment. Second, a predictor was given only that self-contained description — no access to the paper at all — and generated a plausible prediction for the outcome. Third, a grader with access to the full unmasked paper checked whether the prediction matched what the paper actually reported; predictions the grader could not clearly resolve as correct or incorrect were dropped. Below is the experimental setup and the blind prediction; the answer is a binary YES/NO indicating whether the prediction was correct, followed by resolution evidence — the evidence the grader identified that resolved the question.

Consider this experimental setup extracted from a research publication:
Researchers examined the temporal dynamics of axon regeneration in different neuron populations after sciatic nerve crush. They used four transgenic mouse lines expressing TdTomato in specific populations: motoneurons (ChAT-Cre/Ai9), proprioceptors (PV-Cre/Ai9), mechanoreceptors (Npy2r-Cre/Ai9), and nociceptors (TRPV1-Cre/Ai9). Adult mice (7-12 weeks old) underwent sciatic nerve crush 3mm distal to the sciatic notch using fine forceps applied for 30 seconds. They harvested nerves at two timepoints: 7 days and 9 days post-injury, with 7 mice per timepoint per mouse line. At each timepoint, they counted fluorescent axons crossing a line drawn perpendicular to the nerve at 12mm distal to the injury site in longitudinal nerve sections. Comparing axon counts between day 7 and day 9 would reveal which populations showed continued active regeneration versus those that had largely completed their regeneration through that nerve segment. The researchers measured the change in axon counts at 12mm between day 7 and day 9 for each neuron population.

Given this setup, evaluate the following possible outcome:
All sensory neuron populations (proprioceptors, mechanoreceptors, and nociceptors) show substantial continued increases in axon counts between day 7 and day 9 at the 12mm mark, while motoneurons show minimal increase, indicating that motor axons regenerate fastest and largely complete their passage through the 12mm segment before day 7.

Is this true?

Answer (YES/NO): NO